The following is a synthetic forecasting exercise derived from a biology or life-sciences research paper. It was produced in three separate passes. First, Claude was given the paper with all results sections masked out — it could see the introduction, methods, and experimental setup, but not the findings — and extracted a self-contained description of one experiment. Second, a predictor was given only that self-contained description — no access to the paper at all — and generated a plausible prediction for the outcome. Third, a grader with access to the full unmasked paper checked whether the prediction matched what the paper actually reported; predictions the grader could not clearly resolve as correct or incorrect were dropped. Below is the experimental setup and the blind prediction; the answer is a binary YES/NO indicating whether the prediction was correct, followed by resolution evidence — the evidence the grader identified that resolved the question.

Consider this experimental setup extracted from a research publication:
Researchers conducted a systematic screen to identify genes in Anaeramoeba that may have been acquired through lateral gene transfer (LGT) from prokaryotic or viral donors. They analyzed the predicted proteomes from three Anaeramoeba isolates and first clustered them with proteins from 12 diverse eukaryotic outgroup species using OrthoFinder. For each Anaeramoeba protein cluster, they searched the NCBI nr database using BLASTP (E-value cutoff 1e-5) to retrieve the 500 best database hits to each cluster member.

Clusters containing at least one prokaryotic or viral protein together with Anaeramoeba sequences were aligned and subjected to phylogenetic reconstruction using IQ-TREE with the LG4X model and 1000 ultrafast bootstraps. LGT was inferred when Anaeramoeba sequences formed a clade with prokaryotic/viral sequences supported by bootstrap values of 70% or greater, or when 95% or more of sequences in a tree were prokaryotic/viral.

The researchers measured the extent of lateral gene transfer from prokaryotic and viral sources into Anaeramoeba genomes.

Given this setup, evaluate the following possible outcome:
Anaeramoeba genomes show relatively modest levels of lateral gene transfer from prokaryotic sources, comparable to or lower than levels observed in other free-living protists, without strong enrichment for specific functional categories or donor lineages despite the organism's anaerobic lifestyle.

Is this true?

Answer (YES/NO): NO